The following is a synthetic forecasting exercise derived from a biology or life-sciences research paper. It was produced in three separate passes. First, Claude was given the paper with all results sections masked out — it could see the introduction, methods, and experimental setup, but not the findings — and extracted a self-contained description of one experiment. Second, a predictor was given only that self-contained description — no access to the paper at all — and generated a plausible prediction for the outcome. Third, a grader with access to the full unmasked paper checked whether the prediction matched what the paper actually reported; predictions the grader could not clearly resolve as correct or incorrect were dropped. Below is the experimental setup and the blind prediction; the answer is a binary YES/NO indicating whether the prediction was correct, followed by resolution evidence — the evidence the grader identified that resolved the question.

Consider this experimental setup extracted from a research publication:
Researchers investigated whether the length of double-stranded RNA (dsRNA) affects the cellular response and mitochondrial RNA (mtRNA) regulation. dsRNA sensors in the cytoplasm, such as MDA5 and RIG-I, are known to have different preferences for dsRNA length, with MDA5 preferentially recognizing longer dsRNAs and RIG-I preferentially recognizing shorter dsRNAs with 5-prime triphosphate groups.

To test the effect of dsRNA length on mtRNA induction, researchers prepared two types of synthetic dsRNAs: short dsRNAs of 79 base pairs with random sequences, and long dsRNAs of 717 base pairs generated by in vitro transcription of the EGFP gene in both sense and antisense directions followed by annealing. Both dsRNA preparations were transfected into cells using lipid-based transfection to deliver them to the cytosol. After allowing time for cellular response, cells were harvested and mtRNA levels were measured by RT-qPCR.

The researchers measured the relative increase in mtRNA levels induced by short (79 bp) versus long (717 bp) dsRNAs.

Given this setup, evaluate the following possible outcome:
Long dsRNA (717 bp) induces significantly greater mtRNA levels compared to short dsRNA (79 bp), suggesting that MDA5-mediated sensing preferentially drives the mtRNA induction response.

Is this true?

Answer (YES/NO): YES